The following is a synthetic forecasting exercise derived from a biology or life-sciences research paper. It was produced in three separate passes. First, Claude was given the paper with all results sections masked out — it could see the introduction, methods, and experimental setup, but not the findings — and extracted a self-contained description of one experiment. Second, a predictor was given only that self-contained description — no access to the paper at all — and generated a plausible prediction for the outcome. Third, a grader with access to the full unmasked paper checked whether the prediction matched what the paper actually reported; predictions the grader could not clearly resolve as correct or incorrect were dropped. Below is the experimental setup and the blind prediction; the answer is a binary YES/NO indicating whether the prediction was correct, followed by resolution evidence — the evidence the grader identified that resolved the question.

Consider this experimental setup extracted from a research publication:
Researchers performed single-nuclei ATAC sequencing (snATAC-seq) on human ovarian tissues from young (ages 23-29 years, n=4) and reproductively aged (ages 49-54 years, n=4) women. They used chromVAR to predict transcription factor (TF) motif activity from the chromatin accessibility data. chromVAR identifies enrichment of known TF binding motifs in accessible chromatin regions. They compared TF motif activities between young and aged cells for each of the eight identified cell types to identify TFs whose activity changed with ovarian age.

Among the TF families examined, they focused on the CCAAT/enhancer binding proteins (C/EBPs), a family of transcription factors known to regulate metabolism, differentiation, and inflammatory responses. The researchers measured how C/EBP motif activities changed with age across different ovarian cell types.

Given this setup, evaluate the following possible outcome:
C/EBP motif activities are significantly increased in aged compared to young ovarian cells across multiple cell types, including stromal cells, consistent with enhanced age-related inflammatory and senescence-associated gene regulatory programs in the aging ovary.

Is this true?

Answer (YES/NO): YES